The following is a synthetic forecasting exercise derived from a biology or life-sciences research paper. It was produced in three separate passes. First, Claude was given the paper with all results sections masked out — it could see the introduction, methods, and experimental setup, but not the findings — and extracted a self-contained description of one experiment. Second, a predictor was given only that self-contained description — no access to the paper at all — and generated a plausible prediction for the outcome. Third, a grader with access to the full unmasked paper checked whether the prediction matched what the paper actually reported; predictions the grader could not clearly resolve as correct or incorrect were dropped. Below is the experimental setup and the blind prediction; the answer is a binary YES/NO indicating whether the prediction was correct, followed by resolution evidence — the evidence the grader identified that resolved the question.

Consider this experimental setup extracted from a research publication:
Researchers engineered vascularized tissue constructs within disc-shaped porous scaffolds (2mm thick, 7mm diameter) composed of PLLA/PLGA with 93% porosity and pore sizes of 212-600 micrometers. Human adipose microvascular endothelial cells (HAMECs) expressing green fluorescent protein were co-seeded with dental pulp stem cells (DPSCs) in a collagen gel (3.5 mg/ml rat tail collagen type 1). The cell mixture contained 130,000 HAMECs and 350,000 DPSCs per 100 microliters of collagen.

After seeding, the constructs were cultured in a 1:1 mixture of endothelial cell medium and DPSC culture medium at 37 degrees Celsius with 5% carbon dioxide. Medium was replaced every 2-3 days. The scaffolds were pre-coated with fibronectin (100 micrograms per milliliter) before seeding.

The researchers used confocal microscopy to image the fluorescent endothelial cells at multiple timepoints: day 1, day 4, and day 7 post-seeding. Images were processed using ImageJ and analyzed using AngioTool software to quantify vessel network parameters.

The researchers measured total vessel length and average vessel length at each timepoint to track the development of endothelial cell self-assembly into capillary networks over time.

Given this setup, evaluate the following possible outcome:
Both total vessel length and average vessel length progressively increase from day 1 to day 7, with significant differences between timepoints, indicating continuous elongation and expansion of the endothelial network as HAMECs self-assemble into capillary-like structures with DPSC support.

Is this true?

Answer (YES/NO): NO